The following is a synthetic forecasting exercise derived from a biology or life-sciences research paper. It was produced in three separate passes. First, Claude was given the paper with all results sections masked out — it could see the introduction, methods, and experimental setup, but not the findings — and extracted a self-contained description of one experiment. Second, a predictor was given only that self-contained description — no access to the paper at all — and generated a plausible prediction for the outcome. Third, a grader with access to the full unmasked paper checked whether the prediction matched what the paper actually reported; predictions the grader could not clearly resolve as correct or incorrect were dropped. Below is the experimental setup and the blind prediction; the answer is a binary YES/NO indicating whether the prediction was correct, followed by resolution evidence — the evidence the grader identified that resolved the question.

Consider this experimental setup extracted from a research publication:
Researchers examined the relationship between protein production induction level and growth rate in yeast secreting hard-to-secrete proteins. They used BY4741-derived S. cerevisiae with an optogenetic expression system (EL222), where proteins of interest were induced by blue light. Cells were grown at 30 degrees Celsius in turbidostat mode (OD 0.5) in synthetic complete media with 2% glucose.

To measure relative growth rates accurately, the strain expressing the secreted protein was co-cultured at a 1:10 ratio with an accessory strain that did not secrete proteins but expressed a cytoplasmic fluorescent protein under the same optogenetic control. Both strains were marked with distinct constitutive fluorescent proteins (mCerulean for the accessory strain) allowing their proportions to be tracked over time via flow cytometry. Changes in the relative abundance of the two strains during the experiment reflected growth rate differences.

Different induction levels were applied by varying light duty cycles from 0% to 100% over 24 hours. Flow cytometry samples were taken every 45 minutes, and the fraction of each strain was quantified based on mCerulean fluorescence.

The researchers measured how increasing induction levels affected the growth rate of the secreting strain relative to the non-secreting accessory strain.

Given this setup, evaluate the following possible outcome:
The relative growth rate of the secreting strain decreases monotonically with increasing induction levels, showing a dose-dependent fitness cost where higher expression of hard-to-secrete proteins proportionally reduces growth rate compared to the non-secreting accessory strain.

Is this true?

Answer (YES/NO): NO